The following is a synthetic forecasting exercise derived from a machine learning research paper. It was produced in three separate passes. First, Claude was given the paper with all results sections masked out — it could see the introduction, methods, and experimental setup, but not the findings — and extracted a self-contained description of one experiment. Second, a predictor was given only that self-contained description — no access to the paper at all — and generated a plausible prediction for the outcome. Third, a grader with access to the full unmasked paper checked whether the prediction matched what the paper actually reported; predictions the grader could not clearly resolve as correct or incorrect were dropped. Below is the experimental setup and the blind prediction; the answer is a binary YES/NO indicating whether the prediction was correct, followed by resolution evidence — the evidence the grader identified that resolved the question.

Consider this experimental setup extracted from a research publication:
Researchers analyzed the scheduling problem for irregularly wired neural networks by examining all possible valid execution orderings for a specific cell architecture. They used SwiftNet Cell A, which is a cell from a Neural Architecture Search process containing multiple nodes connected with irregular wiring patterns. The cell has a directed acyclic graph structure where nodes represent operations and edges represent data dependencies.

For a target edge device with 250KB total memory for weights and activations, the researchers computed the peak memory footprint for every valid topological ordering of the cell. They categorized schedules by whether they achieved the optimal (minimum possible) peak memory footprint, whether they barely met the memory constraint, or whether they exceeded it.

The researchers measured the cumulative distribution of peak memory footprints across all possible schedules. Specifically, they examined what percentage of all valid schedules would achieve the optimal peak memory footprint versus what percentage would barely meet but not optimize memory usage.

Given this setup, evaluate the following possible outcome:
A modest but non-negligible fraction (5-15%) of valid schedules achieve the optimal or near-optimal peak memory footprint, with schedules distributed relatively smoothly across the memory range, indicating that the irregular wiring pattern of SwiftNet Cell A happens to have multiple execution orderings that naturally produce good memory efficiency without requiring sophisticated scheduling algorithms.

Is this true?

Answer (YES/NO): NO